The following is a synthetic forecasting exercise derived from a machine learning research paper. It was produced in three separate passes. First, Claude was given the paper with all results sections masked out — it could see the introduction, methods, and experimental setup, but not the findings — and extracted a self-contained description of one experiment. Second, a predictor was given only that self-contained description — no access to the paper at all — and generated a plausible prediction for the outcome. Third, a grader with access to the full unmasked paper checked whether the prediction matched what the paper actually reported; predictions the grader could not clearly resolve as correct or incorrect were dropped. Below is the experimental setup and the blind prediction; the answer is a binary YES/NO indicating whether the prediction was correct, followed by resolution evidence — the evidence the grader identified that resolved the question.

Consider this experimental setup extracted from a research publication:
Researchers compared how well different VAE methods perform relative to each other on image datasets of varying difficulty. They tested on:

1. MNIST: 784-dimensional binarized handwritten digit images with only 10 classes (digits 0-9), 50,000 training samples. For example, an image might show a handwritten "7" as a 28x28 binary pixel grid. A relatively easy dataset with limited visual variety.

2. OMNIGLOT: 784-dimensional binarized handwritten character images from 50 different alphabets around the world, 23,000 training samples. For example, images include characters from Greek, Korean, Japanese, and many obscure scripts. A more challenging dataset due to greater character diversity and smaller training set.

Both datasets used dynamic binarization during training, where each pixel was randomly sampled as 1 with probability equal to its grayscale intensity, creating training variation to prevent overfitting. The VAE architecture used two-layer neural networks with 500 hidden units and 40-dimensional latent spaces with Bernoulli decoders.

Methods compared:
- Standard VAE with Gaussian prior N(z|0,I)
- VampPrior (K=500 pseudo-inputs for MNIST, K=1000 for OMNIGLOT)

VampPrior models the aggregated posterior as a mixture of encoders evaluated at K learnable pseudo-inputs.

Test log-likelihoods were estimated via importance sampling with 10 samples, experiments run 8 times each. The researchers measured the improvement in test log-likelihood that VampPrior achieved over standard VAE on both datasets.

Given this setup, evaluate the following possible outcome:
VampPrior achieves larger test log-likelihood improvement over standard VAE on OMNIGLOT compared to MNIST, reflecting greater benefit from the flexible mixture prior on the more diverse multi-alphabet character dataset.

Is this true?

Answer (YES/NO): NO